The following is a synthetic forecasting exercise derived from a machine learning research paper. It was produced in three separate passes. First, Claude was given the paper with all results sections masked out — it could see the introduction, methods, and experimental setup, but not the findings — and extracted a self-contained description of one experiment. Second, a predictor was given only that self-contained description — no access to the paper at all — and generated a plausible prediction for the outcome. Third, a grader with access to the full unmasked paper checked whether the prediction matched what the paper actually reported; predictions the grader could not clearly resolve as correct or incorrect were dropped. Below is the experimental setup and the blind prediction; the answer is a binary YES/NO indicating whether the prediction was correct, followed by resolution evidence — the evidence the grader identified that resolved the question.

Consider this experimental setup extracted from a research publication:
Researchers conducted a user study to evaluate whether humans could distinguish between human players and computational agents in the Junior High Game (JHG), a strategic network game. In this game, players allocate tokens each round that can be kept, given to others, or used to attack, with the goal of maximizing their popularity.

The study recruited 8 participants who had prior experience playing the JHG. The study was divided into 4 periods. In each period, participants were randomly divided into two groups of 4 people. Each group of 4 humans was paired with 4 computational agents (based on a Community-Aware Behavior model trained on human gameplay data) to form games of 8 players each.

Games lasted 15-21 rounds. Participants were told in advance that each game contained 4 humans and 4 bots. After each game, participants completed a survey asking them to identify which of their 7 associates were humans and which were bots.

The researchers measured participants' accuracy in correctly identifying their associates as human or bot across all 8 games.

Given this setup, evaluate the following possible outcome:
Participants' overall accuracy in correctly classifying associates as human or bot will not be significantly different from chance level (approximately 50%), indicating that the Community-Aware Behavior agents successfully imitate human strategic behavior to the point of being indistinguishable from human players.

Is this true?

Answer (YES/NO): NO